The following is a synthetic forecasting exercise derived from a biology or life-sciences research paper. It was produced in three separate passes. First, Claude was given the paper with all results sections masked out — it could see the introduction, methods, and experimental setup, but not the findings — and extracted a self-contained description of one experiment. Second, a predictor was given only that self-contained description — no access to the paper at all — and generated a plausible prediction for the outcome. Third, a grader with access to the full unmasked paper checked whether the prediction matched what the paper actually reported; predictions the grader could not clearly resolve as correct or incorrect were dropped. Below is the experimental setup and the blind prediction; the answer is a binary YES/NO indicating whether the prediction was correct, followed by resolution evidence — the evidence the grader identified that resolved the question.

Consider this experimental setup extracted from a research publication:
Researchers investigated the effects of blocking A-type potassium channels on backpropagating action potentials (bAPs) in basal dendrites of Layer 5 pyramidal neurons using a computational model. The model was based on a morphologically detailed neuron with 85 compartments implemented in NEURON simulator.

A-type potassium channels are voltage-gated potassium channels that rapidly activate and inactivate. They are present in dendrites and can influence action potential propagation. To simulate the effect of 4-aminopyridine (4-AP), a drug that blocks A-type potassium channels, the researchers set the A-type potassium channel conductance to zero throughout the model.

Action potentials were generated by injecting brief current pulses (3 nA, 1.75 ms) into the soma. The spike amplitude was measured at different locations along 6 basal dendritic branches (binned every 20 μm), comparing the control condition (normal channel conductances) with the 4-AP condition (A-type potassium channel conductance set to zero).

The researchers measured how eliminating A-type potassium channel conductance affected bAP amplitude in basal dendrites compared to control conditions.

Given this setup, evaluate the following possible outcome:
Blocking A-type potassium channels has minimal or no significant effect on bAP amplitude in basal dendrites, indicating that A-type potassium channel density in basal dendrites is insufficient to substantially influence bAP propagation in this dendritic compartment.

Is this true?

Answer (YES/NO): NO